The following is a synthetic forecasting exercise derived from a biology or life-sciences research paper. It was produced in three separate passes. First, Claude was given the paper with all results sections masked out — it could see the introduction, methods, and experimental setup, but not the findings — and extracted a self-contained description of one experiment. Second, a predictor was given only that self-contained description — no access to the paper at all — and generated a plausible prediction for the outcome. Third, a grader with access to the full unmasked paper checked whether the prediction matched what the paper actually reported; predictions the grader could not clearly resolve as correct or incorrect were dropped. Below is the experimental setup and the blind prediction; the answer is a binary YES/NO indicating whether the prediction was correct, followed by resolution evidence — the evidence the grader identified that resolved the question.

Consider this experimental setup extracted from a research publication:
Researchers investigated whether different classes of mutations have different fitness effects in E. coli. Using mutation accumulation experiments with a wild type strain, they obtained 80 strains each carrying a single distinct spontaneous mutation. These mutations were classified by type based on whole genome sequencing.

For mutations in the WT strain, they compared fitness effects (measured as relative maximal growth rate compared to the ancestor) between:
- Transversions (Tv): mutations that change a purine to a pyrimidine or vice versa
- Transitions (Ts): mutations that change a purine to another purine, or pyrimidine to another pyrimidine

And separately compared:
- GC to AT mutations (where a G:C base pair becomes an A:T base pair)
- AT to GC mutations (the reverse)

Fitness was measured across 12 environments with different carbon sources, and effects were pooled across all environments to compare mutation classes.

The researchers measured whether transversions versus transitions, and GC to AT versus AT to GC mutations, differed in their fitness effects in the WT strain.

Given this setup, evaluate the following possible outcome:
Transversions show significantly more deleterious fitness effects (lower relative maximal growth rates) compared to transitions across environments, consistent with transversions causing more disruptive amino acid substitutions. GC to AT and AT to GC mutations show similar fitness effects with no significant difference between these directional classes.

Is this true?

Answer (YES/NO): NO